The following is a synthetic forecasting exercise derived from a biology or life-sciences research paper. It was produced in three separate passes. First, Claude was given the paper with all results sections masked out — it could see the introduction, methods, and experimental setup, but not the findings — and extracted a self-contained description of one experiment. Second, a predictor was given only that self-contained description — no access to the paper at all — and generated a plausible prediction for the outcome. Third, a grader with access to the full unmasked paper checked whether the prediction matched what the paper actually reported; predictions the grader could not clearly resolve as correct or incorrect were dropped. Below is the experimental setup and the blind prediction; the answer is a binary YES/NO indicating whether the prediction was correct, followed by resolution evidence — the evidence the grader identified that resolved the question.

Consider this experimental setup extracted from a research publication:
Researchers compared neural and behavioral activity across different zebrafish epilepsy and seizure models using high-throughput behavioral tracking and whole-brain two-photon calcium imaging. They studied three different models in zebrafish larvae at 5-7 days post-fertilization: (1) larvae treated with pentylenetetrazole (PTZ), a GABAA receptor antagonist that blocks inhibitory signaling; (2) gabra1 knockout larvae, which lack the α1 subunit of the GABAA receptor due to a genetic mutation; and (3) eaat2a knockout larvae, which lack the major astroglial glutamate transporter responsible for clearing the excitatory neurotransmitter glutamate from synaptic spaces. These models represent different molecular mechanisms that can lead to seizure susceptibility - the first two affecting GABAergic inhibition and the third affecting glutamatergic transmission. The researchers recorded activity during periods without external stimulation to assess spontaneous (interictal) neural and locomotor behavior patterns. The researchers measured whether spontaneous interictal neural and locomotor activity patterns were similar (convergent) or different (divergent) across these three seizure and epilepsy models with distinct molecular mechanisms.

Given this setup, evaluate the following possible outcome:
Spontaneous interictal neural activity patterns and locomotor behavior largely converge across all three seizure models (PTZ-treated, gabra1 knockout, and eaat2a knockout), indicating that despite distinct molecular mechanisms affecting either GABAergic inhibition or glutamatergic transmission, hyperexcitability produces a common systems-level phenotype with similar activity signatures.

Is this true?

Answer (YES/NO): NO